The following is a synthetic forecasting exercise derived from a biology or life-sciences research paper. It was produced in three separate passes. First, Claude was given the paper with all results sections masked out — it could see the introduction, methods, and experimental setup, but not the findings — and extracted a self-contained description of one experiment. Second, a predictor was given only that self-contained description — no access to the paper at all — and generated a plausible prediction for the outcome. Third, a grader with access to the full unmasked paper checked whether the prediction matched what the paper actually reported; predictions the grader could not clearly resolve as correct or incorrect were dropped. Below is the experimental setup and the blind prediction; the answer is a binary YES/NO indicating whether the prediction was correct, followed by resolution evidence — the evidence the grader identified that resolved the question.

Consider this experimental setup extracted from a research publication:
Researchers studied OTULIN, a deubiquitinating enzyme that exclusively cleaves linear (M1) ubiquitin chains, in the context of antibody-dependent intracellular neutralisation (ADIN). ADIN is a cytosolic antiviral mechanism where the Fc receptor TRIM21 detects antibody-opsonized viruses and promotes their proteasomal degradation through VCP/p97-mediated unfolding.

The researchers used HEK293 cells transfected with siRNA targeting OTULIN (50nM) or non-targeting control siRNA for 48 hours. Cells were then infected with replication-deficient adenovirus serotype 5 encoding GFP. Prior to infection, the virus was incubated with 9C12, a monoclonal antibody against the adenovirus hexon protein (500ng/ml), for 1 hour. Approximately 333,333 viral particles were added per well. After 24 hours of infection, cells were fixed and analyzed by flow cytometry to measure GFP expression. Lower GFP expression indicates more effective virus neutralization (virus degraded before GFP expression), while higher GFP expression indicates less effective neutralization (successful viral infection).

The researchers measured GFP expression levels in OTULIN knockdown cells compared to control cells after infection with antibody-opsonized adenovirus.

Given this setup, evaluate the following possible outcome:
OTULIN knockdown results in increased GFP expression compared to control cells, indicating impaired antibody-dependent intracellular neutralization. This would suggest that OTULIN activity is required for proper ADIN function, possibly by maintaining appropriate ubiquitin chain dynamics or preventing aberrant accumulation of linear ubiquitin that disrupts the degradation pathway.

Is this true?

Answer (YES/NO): NO